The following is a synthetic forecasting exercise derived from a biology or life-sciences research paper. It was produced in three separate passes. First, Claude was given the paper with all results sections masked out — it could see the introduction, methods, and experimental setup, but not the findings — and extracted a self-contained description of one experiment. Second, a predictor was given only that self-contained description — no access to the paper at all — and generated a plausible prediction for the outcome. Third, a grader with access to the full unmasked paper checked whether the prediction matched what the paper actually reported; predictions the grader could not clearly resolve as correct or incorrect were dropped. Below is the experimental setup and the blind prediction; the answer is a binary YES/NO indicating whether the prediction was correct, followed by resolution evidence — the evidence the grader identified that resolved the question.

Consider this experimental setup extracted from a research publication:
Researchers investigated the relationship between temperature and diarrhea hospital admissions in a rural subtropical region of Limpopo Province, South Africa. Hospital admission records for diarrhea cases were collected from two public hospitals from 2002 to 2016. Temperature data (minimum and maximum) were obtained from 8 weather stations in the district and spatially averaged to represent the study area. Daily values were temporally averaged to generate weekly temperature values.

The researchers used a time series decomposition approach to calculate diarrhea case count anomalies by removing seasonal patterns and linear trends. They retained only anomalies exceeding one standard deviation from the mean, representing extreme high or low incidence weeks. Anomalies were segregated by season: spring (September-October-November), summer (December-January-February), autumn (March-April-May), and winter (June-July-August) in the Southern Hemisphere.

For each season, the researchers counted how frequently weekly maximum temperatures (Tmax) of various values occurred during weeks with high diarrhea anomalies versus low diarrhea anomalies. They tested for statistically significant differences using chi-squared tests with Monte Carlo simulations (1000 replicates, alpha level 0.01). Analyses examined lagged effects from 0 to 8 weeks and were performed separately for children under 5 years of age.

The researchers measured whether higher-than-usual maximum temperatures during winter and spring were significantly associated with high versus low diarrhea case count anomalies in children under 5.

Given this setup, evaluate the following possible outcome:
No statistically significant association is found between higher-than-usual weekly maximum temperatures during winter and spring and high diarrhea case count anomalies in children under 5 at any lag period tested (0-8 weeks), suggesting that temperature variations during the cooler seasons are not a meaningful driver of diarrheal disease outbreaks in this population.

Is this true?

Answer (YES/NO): NO